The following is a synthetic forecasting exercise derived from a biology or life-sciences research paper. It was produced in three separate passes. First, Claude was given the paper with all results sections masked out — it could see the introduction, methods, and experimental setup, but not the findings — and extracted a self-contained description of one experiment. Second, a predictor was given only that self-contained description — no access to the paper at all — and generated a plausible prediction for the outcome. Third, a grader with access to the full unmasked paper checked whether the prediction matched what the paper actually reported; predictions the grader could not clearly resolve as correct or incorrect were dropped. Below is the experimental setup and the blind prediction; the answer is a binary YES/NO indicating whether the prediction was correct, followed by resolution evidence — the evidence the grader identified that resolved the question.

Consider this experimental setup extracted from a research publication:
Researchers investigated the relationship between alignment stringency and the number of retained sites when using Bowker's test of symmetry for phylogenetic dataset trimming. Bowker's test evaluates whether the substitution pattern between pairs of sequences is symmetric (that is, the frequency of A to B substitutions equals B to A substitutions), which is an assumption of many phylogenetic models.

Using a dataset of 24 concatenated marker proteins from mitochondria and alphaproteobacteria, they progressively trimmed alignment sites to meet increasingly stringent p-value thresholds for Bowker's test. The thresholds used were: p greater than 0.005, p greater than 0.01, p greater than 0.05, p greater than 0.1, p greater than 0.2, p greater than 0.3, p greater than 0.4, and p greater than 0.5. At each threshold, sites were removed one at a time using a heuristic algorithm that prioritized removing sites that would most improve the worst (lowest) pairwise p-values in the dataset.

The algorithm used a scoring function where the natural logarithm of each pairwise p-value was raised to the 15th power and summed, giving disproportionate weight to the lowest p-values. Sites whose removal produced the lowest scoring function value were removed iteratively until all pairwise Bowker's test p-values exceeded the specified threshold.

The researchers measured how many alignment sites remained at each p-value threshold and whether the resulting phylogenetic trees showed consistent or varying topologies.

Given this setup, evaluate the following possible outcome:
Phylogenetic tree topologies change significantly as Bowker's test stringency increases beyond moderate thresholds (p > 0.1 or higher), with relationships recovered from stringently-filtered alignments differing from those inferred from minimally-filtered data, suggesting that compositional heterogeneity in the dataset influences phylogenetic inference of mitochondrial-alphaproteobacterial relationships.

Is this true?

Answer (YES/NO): YES